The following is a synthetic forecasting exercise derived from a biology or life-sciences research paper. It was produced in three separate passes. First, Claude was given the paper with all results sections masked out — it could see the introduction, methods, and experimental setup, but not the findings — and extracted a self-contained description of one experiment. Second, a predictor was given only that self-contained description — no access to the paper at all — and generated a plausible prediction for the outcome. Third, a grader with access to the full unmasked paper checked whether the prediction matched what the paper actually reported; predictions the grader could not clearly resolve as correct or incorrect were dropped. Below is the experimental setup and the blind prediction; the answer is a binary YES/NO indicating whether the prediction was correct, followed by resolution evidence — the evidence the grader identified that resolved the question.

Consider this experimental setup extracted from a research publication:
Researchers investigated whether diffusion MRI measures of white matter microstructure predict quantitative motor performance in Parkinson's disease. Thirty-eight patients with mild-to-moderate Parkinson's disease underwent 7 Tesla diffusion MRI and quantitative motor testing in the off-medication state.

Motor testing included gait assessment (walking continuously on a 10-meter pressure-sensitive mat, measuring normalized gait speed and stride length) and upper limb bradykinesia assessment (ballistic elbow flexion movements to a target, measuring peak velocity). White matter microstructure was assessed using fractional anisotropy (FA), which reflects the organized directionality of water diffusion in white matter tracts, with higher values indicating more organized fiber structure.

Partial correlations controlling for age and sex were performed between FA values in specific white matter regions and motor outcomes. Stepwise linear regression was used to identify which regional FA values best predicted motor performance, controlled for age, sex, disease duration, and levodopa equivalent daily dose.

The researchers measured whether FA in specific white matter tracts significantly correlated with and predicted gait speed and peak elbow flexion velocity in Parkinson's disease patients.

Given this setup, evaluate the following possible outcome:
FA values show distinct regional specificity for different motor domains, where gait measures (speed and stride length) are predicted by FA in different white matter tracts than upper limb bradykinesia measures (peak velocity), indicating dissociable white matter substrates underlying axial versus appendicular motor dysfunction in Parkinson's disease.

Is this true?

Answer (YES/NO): YES